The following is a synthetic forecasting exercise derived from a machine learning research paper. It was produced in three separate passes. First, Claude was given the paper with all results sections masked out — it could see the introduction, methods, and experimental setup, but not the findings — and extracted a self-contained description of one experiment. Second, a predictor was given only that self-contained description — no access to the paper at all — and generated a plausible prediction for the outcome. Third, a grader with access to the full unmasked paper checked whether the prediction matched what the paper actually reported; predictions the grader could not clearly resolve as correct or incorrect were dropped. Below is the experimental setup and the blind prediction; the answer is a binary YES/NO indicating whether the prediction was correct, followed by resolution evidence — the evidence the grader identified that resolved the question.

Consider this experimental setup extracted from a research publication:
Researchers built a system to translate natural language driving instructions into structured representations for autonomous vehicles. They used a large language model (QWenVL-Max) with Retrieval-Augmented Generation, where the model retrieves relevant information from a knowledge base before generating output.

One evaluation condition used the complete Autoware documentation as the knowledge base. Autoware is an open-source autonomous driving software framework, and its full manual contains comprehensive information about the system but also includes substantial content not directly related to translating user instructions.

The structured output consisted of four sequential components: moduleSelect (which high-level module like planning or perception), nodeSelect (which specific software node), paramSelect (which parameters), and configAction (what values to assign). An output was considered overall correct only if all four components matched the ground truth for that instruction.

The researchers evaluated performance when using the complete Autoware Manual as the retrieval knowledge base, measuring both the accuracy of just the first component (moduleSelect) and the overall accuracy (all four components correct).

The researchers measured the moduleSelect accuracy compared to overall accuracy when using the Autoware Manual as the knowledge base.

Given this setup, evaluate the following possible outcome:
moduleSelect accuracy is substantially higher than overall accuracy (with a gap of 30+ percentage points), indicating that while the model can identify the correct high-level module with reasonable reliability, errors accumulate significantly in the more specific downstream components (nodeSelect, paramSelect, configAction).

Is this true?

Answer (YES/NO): YES